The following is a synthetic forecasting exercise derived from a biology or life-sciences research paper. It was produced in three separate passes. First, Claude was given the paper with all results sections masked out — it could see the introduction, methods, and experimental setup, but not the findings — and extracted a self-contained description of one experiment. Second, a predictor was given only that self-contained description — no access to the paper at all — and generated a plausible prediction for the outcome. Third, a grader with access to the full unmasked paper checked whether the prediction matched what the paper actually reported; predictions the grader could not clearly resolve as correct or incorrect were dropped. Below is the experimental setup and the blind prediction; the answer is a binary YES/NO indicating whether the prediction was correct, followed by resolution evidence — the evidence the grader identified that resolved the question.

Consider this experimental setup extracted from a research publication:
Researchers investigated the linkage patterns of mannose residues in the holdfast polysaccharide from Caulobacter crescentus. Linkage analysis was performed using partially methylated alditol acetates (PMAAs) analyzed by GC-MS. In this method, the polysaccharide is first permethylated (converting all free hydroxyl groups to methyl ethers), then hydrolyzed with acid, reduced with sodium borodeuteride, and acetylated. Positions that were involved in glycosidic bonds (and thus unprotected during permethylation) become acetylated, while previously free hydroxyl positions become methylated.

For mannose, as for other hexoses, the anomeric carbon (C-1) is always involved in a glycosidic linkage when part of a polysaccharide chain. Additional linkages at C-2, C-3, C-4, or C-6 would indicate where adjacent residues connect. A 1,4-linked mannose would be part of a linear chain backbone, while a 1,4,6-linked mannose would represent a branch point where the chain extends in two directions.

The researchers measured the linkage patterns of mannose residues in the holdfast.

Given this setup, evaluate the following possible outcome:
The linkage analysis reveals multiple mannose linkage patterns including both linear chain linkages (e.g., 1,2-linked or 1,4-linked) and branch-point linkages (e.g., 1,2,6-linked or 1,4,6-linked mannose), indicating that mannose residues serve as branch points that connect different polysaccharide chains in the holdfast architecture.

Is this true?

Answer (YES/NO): YES